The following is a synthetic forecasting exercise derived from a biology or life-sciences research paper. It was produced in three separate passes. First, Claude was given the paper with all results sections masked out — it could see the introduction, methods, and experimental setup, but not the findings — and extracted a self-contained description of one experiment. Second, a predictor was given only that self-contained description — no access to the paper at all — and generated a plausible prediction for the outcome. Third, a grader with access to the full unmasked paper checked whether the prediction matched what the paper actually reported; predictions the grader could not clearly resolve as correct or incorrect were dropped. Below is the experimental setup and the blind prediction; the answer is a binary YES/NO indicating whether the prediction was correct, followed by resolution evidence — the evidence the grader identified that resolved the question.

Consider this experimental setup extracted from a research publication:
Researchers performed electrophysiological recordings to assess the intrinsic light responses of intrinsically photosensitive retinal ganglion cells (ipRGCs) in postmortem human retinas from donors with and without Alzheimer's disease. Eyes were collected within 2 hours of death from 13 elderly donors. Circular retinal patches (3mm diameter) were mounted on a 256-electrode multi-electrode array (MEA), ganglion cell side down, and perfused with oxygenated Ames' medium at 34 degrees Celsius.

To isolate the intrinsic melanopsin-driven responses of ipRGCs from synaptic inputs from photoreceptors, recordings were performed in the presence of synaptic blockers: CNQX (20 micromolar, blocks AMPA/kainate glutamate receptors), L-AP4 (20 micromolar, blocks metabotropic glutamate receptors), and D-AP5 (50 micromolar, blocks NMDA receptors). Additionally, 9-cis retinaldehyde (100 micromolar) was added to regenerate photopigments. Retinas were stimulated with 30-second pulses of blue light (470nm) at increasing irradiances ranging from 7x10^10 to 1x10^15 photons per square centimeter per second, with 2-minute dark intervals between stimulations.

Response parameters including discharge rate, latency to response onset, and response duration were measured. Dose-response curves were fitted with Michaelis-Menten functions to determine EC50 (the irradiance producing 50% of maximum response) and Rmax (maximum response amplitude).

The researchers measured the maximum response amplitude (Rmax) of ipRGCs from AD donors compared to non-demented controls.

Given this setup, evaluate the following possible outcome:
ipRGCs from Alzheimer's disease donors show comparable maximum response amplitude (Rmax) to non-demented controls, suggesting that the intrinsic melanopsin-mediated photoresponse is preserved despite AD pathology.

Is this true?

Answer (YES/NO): NO